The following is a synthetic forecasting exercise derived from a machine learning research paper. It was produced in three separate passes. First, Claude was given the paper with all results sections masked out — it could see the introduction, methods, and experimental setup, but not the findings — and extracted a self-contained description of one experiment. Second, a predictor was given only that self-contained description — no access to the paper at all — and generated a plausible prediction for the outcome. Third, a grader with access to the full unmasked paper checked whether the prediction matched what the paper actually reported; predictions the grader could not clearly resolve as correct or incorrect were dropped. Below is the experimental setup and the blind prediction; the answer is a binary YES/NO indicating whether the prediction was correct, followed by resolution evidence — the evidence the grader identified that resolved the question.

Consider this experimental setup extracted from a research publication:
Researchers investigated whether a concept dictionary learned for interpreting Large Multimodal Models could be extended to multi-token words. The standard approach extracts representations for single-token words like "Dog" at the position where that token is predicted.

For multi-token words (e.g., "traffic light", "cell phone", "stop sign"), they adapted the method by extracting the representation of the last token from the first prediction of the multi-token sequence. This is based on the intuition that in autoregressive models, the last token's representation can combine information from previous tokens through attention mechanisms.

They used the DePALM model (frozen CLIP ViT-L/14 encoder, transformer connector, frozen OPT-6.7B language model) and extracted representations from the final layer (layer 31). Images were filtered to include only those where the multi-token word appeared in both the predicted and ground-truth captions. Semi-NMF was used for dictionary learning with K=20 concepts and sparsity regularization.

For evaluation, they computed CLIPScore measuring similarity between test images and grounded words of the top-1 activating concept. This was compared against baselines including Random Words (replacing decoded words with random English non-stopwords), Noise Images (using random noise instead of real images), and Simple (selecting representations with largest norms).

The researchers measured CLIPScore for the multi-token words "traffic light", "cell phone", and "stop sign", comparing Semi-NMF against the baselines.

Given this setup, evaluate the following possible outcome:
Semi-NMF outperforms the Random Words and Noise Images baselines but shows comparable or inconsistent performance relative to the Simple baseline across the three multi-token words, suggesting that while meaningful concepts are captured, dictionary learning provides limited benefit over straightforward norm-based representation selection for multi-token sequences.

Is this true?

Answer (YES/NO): YES